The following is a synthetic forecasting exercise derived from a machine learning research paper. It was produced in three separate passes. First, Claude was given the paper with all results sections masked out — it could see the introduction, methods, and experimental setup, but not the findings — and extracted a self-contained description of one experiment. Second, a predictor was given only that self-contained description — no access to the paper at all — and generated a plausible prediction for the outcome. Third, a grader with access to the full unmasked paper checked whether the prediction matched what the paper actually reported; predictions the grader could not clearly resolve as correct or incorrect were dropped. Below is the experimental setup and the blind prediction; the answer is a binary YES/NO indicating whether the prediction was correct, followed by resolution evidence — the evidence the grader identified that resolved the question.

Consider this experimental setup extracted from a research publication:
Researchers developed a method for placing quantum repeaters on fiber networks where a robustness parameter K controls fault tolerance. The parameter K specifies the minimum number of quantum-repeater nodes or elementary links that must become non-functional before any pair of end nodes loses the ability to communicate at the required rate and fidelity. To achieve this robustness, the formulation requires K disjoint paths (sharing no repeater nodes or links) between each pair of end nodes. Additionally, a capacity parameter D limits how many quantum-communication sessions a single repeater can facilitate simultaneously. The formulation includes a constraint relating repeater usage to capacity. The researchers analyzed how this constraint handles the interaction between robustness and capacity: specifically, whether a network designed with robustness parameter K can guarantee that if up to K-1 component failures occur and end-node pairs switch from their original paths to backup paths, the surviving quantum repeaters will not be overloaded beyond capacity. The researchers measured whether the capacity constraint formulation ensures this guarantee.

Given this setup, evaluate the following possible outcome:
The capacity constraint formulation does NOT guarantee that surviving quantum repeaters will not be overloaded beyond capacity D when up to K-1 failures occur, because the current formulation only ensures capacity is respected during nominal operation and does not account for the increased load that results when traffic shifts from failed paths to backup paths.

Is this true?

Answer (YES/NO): NO